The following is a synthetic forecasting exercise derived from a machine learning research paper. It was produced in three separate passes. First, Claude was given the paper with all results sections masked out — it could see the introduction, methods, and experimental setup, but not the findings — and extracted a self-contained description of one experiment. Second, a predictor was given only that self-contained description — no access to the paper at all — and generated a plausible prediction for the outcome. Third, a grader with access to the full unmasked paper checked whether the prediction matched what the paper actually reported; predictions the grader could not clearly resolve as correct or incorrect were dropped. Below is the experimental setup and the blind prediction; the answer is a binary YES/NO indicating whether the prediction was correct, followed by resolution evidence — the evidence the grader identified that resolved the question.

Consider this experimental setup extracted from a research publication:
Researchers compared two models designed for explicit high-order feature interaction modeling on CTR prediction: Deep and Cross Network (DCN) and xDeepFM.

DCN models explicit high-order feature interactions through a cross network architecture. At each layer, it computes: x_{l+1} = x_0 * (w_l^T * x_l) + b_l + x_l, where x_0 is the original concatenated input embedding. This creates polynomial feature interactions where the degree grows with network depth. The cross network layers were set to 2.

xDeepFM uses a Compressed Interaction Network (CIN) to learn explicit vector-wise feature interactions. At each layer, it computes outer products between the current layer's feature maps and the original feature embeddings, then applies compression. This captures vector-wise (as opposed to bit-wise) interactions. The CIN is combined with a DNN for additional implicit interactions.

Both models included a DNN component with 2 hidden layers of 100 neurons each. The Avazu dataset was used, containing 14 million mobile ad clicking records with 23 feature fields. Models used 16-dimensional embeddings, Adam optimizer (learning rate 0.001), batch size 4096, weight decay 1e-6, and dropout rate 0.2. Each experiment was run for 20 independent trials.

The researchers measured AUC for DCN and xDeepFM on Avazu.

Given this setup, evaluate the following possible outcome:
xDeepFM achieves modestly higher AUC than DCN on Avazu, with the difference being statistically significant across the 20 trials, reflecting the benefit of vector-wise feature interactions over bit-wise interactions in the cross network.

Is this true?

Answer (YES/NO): NO